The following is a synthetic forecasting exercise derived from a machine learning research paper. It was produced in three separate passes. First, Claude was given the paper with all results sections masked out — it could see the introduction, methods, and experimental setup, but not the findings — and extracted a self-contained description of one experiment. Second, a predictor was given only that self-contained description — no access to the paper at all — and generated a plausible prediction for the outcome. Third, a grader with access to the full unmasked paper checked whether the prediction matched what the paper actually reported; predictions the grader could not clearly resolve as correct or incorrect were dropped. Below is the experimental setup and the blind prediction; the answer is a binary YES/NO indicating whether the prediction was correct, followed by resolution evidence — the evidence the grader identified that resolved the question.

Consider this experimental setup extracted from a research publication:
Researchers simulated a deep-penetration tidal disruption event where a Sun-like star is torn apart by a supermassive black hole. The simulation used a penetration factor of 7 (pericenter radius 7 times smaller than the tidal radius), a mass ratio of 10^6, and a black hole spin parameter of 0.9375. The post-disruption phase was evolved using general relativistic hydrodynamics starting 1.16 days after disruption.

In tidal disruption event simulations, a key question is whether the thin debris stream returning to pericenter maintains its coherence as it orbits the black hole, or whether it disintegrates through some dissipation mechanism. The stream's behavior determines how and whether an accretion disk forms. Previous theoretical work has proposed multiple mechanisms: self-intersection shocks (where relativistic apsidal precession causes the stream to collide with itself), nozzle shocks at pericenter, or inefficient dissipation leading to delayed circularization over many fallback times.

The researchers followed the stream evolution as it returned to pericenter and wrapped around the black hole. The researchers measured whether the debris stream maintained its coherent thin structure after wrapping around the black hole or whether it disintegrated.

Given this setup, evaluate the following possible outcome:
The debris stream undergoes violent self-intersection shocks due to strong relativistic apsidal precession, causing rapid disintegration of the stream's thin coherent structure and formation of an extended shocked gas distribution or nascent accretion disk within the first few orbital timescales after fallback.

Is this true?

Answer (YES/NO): YES